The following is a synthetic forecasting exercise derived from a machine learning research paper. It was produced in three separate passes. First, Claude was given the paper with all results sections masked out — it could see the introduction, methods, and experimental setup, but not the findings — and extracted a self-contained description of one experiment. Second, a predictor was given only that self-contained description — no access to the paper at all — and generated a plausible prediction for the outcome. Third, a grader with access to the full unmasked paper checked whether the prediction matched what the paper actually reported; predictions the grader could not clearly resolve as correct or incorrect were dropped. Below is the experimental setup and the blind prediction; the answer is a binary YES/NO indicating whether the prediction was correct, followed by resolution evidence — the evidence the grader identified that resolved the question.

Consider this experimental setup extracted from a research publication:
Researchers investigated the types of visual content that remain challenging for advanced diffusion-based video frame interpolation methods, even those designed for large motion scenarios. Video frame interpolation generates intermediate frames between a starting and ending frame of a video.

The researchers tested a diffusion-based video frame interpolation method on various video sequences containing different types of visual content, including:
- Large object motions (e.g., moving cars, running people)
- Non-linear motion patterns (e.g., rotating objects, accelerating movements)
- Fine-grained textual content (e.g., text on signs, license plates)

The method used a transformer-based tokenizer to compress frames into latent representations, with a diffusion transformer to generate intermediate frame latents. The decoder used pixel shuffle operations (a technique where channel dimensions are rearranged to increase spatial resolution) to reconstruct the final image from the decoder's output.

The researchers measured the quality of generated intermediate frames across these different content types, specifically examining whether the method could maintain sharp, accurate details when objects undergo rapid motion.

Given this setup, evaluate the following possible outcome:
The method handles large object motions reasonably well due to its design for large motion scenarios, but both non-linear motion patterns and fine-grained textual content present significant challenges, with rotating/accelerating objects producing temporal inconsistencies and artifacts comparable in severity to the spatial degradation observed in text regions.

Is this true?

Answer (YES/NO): NO